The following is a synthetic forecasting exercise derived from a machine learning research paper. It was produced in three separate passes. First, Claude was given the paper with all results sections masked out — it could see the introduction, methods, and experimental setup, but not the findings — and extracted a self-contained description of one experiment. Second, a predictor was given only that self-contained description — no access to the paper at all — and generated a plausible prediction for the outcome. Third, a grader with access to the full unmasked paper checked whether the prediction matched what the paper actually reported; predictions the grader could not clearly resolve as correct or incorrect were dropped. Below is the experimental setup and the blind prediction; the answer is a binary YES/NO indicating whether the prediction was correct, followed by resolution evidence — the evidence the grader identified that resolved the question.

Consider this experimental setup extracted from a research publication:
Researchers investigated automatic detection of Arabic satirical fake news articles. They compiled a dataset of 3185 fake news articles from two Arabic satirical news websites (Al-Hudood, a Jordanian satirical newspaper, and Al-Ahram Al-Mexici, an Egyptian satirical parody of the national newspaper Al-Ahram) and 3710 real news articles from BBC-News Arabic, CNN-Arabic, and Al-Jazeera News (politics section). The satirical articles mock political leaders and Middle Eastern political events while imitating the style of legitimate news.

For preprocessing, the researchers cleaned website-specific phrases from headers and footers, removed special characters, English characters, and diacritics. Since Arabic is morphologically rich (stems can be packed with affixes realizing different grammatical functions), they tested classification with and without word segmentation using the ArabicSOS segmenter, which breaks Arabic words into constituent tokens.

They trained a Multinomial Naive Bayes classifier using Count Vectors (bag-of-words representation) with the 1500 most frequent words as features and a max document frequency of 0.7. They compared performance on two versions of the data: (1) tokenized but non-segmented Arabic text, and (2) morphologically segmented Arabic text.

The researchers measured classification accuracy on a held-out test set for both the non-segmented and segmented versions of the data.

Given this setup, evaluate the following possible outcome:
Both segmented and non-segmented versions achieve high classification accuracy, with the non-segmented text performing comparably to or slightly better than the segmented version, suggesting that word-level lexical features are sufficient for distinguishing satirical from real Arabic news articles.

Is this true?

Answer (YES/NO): YES